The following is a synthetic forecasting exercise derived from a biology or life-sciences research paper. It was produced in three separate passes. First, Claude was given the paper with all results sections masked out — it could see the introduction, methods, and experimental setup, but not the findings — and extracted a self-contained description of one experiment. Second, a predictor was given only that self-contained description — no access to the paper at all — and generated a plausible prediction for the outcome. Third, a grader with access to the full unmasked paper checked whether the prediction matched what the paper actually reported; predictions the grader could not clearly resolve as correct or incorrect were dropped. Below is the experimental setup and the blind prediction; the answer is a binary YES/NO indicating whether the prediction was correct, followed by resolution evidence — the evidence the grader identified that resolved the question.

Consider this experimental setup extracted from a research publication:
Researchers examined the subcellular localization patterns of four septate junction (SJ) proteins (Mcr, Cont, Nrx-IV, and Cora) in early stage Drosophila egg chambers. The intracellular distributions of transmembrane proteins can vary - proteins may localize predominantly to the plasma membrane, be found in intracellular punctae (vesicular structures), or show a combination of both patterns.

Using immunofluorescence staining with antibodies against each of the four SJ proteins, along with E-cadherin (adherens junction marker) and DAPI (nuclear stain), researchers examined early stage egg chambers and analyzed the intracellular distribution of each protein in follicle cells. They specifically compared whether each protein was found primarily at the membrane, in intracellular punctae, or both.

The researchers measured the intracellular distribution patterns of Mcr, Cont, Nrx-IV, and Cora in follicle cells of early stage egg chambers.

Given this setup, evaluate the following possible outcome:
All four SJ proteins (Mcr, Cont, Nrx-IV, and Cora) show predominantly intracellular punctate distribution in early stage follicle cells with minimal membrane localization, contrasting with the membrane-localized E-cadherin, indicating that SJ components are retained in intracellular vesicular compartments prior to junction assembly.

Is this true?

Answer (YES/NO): NO